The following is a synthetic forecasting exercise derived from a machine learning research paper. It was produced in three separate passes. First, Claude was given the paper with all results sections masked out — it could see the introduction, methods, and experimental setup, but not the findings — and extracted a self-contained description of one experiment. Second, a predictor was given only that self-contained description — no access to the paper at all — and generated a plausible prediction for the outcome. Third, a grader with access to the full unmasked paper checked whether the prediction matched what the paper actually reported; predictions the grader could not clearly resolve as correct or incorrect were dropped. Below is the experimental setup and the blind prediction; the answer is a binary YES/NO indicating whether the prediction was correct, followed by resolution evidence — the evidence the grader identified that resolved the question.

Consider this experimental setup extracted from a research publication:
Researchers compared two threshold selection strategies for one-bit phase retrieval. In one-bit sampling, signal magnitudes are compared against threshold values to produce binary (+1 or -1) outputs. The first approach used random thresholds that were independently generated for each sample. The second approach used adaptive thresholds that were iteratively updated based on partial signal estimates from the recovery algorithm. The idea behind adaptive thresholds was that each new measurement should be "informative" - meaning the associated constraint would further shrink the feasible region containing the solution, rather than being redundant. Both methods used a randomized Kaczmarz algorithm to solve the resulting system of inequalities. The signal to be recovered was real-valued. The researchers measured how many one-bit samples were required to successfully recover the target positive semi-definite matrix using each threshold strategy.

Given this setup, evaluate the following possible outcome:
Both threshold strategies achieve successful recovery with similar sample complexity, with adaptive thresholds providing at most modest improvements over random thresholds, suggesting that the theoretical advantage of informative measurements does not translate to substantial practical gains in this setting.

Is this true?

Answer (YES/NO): NO